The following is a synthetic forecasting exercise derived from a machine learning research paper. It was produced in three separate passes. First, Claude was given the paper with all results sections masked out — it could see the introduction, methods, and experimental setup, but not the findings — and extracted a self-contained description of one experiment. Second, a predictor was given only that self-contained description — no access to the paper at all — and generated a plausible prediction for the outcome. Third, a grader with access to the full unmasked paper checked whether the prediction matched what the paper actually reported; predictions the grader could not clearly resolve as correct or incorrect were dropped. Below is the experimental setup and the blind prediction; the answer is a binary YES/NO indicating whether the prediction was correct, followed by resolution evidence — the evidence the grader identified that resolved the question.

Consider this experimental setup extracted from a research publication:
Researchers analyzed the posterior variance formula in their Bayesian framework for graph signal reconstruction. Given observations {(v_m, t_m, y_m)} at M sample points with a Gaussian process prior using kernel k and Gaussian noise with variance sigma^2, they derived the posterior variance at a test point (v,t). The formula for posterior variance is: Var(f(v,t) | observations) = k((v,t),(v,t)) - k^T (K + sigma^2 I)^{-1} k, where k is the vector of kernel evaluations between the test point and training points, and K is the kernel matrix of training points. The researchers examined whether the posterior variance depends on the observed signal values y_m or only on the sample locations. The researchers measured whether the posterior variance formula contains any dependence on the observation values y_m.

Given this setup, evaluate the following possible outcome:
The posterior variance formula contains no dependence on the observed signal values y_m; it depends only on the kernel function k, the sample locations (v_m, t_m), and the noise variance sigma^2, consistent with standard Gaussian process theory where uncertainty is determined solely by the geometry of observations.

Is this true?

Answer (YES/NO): YES